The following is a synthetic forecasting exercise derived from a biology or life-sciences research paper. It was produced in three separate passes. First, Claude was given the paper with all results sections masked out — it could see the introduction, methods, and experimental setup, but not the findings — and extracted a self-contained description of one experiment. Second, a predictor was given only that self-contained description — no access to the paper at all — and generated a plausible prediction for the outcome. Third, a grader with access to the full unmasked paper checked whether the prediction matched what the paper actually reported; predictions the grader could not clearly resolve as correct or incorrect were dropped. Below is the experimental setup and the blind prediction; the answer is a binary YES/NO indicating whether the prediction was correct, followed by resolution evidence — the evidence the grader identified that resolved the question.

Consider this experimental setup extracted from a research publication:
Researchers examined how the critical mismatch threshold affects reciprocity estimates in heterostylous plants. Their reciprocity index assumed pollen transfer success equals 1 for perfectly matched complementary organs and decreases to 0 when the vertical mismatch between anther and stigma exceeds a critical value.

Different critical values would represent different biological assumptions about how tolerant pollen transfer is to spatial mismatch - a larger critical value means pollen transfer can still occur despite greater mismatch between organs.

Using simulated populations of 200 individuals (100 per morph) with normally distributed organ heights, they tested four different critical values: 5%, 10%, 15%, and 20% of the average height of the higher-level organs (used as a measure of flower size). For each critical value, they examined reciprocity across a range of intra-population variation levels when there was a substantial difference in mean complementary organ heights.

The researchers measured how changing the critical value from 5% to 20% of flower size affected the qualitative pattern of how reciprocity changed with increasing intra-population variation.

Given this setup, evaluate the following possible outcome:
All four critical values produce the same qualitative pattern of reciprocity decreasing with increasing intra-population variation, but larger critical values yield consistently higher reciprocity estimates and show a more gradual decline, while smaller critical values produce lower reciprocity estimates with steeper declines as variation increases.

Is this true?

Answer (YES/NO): NO